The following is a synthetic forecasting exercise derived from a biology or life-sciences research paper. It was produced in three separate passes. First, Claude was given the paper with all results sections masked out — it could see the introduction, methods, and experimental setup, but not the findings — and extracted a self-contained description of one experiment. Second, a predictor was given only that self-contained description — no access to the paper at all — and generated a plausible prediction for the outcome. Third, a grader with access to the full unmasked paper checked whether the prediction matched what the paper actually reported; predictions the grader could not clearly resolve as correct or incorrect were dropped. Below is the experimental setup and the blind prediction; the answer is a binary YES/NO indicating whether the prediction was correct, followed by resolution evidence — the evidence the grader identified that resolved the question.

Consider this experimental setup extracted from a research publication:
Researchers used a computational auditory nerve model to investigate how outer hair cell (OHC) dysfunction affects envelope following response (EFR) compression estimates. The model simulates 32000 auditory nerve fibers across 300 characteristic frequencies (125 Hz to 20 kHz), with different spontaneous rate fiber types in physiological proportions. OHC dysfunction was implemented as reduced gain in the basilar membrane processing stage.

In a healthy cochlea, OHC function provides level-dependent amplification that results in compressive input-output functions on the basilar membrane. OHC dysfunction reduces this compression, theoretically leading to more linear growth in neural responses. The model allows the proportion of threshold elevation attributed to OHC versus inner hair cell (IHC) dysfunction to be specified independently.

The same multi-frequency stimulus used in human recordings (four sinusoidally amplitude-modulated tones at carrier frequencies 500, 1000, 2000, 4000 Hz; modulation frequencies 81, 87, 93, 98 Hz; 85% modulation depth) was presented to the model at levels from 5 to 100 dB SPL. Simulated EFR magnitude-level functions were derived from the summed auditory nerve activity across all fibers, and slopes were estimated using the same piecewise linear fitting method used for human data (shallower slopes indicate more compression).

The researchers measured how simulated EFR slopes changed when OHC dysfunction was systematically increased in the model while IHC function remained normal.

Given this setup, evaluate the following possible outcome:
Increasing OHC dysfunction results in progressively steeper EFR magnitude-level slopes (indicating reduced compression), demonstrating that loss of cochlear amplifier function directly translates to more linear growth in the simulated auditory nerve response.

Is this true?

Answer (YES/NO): NO